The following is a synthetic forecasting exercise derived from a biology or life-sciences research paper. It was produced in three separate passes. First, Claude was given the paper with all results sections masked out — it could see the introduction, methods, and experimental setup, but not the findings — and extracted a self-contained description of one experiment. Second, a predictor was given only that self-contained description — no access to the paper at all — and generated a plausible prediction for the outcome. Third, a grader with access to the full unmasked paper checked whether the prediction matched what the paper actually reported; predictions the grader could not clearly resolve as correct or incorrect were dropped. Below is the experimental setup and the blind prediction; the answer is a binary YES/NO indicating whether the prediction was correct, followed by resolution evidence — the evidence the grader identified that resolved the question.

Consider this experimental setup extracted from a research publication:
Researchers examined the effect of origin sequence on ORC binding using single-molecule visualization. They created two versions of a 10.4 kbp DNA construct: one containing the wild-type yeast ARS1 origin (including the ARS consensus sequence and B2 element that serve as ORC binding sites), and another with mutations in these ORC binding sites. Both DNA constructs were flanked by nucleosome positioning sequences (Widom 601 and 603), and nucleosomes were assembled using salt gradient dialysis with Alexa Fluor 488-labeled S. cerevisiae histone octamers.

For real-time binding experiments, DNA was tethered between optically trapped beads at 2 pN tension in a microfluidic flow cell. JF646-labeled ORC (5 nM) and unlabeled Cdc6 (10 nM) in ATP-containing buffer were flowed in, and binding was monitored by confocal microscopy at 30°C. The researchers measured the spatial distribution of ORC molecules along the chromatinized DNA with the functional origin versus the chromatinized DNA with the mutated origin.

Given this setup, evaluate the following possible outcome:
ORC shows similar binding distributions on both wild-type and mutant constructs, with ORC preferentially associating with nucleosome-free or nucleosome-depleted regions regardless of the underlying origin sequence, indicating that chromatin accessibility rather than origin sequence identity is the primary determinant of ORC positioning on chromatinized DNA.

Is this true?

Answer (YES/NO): NO